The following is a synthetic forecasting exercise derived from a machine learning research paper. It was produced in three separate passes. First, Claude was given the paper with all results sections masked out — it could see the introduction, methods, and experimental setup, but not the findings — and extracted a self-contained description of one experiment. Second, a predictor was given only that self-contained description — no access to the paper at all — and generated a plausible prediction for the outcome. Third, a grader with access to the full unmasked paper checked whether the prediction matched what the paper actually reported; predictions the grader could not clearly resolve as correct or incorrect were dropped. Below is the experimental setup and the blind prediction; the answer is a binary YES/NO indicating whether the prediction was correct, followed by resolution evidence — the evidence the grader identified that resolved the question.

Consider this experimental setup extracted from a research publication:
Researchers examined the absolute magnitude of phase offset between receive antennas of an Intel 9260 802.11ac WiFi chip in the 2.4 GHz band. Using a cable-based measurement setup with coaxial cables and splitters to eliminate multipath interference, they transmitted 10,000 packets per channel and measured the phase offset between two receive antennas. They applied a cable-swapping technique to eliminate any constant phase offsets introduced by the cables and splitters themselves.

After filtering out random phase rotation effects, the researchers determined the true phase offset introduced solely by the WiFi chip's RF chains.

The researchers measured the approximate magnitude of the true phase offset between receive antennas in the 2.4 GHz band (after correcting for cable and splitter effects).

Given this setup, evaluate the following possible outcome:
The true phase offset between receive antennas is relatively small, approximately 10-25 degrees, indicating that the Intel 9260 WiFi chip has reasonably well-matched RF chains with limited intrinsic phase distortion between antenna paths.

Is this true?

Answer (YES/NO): NO